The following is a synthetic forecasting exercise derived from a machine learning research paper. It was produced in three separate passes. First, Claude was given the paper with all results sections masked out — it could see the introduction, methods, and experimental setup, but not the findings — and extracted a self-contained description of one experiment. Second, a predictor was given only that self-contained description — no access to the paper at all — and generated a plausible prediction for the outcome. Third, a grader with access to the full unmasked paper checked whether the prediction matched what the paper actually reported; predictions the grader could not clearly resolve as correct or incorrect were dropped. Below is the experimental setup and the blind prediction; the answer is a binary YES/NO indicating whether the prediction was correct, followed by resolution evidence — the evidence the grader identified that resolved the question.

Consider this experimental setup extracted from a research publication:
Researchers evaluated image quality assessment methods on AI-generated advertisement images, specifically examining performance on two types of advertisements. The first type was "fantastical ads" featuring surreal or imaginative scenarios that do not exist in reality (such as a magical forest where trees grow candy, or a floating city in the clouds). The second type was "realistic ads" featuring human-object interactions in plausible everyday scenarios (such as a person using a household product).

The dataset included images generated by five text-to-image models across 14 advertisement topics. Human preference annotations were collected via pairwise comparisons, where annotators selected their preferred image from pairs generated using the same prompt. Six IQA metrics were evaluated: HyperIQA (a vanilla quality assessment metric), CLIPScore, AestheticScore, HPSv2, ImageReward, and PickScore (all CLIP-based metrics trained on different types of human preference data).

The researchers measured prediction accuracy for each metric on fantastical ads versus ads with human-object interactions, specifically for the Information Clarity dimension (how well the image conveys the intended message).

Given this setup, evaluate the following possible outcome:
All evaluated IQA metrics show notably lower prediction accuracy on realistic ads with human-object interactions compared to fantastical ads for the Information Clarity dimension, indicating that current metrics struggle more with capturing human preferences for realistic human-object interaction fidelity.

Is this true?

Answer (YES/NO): NO